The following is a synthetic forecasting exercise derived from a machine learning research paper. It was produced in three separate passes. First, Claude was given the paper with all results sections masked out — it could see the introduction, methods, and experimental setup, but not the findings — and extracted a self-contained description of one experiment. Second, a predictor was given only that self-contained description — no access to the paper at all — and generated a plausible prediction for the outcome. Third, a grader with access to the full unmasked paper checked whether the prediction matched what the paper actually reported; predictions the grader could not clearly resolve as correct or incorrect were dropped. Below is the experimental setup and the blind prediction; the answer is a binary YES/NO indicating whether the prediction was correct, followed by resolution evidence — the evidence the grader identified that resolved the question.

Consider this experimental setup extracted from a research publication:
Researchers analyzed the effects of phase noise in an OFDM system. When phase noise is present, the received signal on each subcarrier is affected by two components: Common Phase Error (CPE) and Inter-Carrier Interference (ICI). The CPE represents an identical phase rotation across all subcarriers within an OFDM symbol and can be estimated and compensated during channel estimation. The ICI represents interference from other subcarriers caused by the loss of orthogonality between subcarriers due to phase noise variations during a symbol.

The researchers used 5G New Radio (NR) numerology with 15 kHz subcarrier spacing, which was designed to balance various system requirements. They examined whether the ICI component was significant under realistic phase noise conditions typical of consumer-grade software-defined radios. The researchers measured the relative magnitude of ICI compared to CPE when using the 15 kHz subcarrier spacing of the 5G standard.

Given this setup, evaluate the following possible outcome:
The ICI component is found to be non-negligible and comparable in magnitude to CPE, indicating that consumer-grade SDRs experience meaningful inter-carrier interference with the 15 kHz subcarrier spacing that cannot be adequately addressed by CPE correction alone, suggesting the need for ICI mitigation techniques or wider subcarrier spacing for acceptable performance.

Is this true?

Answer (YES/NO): NO